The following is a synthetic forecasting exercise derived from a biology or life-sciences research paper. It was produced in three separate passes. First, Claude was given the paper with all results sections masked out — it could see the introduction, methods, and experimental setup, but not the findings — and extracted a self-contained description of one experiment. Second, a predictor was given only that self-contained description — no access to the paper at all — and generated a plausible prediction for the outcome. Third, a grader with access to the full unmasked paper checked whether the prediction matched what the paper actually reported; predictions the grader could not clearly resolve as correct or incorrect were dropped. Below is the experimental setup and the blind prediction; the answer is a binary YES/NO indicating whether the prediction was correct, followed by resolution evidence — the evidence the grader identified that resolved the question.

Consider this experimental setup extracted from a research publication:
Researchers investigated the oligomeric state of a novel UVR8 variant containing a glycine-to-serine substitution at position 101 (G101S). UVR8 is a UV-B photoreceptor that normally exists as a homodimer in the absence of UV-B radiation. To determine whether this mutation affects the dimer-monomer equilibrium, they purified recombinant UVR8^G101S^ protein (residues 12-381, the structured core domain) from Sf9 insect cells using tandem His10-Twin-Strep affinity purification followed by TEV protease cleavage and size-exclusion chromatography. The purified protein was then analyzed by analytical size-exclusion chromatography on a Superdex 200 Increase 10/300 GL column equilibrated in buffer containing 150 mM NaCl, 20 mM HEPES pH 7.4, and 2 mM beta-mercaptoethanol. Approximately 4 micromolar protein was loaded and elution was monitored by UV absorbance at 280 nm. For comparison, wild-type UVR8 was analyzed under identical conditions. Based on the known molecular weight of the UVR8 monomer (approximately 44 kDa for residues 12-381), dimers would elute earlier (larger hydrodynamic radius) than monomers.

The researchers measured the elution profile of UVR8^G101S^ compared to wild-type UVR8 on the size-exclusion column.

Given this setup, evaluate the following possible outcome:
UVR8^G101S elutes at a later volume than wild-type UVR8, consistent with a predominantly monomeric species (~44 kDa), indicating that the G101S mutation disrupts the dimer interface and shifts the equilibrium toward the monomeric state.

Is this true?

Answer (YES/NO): NO